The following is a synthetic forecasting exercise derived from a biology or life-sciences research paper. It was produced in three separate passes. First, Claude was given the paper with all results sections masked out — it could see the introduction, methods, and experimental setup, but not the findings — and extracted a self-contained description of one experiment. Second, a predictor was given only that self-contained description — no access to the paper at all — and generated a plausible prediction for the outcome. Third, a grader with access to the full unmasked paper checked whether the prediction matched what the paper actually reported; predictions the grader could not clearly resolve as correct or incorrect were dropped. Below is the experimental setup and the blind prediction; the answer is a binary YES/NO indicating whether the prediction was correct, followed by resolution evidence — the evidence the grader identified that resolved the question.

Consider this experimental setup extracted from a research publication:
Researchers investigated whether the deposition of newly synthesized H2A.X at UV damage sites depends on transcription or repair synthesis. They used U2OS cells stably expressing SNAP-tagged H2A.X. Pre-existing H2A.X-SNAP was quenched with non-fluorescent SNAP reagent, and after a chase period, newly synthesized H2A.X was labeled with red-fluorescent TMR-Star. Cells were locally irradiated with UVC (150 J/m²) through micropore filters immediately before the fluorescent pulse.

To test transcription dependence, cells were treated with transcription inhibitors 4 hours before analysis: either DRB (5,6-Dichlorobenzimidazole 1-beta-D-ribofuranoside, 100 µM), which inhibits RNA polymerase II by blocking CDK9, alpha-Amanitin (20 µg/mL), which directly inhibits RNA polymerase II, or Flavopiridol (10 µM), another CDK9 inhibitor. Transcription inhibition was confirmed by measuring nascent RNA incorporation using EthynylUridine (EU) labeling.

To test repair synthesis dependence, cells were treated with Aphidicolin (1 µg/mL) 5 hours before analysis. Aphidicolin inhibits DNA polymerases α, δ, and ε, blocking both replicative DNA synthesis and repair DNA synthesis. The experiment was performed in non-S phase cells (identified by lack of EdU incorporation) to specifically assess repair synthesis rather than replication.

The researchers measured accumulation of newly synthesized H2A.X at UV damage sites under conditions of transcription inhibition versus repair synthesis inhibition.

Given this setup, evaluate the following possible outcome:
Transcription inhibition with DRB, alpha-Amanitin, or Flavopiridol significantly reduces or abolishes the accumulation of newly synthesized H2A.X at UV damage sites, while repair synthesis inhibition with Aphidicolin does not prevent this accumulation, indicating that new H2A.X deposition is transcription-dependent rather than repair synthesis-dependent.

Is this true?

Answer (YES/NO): NO